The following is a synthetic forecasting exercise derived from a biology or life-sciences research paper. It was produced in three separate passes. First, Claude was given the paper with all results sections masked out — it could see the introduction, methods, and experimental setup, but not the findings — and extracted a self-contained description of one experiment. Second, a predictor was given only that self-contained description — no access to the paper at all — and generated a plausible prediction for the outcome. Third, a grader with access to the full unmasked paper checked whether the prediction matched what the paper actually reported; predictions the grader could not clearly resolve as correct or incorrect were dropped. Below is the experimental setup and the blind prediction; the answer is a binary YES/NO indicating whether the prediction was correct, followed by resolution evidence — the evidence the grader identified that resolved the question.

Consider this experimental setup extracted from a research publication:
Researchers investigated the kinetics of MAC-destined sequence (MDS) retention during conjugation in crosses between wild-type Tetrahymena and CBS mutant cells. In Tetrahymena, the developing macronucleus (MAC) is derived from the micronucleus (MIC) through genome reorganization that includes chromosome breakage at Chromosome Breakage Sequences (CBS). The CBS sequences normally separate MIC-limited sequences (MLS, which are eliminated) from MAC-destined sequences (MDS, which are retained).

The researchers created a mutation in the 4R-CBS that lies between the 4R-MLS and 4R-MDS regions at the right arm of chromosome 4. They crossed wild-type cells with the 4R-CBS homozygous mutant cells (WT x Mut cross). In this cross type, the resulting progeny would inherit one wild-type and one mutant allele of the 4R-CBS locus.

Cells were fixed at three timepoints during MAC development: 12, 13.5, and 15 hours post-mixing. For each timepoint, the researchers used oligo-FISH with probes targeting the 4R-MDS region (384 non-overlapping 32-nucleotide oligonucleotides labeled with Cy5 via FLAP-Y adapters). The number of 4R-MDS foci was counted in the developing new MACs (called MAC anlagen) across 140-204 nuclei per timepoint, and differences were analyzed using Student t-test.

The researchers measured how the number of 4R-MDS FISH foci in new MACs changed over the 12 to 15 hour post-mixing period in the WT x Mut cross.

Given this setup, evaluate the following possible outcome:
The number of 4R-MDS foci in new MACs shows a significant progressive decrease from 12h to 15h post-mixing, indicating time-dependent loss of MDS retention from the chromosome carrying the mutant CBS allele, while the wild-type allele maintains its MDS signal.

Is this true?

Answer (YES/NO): NO